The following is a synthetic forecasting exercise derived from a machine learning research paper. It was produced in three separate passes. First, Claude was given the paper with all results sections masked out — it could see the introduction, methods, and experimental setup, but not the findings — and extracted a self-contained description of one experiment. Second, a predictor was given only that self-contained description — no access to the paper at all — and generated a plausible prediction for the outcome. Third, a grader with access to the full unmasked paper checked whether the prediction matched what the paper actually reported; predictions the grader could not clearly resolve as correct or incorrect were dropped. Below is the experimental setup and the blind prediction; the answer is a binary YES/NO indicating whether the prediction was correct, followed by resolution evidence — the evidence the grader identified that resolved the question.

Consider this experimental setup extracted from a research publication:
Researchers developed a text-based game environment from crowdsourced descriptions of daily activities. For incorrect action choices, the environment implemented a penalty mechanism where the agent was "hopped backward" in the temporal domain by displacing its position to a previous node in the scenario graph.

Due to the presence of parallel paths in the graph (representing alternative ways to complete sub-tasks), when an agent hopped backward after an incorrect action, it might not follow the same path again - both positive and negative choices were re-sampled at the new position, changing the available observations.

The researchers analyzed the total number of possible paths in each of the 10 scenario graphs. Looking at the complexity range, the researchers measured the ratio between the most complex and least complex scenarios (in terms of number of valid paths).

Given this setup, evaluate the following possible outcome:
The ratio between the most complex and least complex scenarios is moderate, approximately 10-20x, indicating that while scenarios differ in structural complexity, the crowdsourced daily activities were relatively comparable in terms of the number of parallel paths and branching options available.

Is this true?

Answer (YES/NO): NO